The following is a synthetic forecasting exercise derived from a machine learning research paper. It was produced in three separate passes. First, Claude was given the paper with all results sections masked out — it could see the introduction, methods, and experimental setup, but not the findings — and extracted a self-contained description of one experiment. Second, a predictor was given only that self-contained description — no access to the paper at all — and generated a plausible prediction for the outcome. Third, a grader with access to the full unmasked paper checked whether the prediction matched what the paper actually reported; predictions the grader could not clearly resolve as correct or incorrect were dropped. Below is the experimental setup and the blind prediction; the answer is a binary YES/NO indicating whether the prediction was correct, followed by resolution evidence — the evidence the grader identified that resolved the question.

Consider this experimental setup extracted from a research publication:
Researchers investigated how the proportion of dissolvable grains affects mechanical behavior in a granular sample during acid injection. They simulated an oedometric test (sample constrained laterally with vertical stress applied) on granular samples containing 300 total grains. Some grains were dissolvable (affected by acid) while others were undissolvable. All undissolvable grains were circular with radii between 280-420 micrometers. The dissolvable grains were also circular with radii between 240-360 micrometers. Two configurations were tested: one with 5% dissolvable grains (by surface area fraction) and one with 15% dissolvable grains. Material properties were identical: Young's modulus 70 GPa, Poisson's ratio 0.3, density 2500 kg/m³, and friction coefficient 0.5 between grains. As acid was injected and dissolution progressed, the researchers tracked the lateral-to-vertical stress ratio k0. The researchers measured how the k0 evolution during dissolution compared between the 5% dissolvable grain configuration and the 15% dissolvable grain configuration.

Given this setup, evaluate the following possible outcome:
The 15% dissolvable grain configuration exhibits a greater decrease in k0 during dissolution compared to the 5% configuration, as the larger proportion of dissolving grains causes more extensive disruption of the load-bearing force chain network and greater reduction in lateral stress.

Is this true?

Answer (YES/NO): YES